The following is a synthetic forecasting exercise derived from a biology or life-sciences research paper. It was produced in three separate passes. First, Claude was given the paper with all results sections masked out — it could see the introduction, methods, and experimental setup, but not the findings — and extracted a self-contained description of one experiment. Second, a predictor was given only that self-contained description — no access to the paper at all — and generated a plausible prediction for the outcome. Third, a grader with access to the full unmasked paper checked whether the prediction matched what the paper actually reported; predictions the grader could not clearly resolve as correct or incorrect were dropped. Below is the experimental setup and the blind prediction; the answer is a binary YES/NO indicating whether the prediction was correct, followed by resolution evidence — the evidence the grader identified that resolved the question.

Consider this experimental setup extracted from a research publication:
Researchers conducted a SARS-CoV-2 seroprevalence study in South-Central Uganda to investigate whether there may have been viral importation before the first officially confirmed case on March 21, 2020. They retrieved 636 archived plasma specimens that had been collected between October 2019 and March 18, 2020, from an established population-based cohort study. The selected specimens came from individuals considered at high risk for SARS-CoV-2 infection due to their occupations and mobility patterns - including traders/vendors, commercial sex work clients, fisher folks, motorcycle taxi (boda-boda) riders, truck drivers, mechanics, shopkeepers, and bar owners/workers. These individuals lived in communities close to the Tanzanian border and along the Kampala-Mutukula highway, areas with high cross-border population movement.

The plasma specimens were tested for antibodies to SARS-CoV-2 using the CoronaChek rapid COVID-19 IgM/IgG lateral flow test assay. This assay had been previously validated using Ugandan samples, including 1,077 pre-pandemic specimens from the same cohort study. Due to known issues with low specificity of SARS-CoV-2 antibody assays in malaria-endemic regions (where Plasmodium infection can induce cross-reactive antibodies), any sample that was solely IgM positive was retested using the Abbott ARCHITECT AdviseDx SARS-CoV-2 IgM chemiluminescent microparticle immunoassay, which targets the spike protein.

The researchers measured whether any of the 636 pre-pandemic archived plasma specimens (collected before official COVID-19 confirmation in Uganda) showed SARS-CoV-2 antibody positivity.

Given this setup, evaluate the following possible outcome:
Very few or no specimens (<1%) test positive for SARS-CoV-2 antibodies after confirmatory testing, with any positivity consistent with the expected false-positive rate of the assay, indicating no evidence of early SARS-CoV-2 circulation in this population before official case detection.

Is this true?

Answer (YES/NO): NO